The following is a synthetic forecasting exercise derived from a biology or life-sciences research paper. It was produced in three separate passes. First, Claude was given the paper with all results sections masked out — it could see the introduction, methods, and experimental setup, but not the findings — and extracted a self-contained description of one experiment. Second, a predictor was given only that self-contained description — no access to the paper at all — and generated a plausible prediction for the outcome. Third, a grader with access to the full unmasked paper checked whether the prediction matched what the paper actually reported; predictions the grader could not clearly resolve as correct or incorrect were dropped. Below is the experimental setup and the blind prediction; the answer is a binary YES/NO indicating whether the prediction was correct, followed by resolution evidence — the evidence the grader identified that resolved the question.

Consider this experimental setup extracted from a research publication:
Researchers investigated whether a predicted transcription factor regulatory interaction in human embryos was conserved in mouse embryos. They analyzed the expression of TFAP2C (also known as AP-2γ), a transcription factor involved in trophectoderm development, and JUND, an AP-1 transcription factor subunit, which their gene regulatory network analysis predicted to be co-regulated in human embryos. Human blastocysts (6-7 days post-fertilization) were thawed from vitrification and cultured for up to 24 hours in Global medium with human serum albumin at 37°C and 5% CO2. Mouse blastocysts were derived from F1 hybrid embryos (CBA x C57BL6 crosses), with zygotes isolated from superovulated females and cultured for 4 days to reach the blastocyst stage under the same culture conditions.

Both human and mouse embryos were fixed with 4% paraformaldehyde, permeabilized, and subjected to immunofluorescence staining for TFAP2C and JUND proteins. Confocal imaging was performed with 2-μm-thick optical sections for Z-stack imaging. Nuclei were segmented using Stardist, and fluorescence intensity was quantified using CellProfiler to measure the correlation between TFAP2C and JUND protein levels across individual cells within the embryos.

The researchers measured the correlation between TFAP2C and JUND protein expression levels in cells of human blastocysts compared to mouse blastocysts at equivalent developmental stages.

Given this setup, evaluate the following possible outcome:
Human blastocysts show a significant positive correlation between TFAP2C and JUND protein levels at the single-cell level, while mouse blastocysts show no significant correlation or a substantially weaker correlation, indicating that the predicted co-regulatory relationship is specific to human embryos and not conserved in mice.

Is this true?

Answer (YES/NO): YES